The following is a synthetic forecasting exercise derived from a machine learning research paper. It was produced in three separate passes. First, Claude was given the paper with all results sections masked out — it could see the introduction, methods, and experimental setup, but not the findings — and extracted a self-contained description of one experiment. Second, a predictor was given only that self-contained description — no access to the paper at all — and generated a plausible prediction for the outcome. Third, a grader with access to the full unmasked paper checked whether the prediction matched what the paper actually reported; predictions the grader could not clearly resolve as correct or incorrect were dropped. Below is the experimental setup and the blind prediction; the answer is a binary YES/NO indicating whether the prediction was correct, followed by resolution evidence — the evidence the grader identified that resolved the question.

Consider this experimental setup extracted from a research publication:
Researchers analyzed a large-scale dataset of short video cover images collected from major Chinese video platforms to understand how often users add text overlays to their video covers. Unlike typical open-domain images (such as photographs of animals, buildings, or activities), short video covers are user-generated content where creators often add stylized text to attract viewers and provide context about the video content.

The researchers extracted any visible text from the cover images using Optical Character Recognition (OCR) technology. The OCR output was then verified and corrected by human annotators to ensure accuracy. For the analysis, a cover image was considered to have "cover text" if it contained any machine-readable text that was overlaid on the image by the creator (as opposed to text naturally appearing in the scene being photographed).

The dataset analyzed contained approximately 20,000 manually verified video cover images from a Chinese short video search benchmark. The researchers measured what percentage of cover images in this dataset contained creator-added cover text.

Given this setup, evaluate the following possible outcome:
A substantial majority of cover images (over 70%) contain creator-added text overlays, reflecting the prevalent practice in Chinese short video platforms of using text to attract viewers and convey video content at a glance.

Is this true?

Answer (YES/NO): NO